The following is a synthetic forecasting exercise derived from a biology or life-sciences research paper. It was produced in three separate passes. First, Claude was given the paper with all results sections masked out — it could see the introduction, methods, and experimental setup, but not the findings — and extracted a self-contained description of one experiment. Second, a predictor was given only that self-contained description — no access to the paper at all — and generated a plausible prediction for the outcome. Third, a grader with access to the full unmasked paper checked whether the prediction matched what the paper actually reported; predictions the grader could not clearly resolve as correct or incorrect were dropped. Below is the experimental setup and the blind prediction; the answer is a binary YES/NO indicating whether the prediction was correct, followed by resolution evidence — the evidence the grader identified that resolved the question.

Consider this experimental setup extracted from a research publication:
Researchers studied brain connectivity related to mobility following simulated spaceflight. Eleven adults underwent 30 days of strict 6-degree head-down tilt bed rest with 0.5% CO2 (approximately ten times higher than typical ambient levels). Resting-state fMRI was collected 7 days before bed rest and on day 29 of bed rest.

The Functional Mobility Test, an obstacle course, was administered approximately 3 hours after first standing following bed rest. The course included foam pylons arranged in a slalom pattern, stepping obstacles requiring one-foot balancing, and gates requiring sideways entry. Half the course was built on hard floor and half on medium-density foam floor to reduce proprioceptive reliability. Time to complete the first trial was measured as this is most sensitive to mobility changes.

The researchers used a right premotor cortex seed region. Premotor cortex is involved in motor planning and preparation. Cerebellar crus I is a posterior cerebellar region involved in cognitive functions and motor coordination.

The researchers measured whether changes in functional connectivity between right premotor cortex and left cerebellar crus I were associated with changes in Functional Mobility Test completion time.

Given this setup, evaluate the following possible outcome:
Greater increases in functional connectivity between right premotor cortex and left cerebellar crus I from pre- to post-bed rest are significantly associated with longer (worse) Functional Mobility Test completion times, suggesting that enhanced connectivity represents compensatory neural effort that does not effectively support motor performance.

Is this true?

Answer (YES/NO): YES